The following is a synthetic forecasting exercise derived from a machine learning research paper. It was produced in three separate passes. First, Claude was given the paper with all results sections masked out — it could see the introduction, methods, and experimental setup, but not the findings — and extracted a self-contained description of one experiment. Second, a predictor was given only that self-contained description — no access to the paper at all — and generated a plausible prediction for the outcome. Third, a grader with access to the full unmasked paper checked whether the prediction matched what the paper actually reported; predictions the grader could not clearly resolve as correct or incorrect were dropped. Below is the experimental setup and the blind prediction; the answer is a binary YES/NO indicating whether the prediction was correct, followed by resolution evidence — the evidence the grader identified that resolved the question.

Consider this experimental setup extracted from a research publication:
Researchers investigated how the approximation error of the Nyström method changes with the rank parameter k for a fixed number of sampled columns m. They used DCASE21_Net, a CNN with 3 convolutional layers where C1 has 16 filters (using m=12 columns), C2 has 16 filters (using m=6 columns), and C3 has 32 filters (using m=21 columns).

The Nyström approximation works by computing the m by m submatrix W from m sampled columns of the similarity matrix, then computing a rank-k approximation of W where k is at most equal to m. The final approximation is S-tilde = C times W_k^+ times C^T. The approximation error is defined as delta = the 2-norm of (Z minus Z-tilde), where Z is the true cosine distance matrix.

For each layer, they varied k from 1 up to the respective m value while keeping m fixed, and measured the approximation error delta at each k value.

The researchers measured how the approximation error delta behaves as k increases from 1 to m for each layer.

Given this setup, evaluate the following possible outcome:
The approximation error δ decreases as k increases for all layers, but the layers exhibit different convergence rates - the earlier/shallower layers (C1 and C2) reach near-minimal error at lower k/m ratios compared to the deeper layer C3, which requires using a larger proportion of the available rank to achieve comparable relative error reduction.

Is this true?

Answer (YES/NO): NO